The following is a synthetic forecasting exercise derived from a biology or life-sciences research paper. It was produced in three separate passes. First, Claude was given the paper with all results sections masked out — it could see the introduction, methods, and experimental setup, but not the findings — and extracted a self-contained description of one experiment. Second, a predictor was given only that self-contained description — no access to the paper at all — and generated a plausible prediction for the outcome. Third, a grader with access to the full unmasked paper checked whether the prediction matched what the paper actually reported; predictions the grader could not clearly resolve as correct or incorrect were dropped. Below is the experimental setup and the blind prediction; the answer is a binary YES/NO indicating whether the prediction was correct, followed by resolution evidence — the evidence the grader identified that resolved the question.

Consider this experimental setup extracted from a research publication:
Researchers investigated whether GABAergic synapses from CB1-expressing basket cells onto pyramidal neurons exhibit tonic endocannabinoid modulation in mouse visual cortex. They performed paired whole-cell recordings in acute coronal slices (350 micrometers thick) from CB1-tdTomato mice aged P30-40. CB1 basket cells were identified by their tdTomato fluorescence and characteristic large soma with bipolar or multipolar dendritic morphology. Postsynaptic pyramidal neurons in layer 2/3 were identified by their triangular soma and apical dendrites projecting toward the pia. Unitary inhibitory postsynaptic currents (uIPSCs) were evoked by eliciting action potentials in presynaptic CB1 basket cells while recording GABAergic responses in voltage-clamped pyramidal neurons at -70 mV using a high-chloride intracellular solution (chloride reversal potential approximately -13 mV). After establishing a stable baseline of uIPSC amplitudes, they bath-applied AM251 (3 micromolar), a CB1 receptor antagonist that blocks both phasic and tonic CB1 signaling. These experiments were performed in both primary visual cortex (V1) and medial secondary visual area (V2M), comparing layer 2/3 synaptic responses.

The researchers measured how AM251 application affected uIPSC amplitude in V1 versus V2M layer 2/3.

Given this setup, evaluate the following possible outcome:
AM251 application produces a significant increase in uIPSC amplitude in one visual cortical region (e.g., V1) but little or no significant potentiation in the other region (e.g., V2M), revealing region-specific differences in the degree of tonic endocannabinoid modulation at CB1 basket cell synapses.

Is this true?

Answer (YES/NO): YES